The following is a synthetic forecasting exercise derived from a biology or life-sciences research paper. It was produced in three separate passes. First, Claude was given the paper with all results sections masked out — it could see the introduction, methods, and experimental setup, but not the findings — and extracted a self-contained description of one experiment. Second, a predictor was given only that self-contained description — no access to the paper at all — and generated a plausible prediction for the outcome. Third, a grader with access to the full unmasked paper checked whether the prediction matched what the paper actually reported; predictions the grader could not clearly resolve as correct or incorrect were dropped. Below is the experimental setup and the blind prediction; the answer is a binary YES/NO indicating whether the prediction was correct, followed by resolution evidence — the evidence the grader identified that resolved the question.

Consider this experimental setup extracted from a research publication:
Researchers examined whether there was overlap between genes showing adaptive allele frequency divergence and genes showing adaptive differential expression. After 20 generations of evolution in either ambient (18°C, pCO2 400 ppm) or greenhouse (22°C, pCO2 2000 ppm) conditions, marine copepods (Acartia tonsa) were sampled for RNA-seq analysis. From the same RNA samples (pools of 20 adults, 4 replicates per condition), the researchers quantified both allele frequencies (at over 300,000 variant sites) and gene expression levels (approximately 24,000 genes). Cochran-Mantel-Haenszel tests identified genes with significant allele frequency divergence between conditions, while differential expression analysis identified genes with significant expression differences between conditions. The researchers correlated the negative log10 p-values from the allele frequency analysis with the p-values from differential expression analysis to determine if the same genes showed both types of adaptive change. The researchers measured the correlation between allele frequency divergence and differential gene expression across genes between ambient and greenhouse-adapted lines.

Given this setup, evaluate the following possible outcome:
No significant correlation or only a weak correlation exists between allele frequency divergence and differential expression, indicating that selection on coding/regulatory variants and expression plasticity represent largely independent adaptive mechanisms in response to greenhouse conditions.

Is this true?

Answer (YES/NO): YES